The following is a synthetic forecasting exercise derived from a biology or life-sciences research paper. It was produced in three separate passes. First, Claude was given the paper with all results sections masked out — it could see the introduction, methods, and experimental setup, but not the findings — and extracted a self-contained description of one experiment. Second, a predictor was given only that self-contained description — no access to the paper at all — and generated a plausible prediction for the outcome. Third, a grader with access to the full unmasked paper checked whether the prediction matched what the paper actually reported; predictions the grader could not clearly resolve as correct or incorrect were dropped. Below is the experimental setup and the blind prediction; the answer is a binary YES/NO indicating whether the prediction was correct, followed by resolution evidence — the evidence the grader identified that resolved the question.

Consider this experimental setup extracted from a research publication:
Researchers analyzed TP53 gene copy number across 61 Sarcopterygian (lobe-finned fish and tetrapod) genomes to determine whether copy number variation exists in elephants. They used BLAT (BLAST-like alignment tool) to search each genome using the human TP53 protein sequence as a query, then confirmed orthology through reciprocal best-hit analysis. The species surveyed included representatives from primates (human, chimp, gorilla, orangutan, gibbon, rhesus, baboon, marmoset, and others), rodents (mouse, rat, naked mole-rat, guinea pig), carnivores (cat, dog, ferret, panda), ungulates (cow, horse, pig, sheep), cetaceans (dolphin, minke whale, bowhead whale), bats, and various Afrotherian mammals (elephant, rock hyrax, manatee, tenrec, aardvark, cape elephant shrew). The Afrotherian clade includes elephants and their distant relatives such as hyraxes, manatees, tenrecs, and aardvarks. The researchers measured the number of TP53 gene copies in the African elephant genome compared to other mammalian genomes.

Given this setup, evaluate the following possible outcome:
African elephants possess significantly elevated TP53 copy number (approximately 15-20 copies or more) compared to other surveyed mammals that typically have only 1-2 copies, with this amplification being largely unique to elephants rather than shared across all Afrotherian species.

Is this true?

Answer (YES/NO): YES